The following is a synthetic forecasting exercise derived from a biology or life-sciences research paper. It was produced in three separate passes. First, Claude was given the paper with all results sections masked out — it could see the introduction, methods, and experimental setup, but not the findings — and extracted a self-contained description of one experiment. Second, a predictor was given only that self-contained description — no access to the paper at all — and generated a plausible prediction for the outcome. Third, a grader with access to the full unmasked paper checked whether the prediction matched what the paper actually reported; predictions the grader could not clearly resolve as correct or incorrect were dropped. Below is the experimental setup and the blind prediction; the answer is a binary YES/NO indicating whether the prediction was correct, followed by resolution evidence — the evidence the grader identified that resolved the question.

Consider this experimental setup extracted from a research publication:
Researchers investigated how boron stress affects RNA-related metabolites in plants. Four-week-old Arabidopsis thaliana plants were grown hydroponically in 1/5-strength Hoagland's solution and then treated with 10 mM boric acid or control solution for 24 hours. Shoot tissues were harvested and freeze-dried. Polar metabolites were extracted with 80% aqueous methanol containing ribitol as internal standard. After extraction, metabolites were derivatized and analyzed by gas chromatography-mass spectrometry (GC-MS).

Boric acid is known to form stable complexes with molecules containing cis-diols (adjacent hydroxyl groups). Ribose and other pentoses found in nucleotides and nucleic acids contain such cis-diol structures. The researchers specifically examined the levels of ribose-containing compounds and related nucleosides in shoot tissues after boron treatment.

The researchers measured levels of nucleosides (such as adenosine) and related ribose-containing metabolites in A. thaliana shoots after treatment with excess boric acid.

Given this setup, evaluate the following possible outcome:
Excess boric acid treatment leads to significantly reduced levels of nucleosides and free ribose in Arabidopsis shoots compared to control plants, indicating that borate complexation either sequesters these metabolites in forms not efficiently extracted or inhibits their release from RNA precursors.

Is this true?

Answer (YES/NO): NO